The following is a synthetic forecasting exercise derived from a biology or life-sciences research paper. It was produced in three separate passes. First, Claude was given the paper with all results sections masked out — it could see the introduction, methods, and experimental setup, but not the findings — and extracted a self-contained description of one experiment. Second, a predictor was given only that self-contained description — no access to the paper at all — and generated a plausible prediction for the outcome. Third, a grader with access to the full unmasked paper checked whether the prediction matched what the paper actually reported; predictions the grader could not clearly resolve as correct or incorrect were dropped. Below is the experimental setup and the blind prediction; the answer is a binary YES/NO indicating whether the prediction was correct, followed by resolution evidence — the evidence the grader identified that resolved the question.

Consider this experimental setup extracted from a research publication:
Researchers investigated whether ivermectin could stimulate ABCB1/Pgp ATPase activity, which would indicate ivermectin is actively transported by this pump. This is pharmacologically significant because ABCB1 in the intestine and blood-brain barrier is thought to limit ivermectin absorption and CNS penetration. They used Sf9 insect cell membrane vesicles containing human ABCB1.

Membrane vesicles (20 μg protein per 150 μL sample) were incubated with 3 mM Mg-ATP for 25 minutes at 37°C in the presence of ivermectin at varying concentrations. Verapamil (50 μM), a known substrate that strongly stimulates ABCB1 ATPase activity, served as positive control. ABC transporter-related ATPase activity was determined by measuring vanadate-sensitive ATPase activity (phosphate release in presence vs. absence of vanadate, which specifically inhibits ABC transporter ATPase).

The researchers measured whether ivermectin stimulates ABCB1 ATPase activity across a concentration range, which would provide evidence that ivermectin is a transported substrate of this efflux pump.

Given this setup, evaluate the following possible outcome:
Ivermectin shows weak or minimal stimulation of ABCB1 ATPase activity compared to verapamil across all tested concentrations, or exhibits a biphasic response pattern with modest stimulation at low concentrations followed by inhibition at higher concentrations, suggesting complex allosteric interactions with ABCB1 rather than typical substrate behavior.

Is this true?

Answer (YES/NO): NO